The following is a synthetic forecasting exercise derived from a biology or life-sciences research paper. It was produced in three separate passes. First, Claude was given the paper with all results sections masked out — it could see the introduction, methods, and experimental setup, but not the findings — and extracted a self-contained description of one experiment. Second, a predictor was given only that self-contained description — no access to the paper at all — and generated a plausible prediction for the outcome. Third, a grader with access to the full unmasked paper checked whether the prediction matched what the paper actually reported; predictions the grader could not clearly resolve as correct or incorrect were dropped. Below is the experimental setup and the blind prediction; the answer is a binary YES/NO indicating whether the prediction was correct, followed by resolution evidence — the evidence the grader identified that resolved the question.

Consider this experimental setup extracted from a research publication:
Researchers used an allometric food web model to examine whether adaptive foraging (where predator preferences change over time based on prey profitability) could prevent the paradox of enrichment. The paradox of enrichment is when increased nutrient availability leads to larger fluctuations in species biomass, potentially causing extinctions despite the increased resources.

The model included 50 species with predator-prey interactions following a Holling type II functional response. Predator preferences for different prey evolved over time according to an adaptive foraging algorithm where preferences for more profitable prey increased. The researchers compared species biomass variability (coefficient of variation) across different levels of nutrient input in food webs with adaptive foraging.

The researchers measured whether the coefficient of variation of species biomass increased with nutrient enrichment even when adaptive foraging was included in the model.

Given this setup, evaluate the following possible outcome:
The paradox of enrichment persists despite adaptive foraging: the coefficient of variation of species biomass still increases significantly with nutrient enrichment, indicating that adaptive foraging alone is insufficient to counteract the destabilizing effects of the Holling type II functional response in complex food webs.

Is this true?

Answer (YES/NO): YES